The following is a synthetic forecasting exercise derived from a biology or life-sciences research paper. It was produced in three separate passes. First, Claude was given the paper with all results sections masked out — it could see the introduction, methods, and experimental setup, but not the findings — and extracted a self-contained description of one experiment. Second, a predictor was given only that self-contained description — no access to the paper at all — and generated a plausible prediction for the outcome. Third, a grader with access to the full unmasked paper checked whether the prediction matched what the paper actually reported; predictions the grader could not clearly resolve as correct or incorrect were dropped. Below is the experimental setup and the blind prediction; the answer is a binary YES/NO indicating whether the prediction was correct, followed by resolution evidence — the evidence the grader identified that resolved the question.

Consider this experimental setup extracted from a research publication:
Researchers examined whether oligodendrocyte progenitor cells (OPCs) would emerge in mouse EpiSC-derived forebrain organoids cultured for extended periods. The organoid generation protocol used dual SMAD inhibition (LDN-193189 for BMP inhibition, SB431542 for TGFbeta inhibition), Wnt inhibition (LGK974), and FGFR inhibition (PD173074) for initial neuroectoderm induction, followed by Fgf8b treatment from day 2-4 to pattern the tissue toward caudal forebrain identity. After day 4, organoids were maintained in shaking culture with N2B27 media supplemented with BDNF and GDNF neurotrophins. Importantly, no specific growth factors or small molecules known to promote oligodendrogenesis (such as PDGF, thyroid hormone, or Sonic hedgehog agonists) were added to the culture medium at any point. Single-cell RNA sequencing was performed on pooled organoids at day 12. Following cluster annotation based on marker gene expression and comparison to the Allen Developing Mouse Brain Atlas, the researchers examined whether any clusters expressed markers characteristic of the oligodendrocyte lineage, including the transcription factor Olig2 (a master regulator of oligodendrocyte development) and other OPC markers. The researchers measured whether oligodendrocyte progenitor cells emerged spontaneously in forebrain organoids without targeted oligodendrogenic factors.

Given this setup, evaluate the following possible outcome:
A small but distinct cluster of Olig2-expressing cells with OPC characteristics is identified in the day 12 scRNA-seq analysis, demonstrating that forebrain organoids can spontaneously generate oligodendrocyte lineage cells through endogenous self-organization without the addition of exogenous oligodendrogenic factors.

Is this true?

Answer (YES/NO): YES